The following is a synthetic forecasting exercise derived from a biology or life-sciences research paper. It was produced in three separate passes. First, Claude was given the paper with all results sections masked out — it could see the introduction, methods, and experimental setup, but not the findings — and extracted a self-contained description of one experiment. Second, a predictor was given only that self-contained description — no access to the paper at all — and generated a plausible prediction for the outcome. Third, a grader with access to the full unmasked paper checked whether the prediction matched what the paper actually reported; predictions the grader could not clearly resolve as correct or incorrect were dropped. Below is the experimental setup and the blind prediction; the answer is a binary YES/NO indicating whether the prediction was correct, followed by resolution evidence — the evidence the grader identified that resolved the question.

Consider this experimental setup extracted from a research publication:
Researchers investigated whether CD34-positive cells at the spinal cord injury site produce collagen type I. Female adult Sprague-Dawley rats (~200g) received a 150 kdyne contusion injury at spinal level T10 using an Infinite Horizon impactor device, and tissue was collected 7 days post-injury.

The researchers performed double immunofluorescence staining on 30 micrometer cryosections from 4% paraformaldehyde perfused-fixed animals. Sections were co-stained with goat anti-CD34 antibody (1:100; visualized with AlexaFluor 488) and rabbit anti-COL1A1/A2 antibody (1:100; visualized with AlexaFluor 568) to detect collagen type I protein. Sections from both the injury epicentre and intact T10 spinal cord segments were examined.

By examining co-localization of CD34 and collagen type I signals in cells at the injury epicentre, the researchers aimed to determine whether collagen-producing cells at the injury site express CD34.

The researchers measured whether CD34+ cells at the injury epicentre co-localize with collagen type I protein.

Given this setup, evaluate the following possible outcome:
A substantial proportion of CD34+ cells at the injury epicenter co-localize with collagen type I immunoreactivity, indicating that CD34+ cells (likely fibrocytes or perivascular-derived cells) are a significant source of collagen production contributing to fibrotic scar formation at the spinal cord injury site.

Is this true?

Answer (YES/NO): NO